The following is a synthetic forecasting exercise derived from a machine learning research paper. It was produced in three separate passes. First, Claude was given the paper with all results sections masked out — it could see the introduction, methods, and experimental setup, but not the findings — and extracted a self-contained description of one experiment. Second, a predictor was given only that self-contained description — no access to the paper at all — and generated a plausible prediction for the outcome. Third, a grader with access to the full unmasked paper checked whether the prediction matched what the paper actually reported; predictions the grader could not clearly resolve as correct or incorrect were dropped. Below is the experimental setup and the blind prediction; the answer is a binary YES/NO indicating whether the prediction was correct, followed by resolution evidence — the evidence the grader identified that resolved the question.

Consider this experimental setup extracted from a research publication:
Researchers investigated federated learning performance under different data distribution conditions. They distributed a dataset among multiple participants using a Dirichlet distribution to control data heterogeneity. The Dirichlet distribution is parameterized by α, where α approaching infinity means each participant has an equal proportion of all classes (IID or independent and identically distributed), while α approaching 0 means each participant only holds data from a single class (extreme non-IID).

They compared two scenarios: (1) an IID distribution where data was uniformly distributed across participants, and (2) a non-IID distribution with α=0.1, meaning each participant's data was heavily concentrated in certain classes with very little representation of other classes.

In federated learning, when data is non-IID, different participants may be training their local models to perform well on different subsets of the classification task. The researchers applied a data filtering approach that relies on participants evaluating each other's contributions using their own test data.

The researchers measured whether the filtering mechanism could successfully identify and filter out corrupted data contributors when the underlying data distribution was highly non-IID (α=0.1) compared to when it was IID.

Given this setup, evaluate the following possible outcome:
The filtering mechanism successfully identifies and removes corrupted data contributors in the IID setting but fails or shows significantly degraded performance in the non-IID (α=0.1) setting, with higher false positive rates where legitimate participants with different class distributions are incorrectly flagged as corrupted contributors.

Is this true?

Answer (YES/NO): NO